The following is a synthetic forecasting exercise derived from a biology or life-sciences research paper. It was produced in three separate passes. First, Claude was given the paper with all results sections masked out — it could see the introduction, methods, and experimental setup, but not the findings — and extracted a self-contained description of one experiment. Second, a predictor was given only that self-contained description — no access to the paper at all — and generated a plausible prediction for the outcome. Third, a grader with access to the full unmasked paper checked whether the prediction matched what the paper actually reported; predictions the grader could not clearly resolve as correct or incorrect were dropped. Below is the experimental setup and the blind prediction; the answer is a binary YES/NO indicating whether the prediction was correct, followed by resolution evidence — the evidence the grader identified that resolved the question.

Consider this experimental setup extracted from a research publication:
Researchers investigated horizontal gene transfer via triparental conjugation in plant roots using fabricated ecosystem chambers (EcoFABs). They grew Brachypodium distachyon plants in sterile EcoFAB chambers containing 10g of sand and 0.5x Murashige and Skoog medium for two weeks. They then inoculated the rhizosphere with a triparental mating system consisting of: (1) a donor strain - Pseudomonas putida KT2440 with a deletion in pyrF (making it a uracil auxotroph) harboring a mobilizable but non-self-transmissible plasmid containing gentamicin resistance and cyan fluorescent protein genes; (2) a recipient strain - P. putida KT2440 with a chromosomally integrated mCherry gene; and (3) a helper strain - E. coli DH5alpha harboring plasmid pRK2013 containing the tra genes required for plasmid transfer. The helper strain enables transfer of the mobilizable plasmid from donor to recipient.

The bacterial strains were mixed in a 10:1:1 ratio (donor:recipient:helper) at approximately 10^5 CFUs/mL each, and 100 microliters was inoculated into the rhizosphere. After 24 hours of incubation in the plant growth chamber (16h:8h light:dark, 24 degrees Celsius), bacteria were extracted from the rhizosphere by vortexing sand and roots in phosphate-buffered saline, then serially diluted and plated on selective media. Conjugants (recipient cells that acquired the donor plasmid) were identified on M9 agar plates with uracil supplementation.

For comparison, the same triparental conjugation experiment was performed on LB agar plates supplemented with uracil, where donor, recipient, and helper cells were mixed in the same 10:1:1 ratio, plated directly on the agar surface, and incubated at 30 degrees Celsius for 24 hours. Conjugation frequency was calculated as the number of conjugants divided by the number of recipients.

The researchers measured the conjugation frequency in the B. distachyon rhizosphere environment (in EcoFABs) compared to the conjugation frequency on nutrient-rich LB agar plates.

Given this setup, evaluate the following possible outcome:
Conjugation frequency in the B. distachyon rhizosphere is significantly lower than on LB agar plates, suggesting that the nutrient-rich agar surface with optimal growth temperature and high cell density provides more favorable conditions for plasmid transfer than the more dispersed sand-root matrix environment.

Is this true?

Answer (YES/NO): YES